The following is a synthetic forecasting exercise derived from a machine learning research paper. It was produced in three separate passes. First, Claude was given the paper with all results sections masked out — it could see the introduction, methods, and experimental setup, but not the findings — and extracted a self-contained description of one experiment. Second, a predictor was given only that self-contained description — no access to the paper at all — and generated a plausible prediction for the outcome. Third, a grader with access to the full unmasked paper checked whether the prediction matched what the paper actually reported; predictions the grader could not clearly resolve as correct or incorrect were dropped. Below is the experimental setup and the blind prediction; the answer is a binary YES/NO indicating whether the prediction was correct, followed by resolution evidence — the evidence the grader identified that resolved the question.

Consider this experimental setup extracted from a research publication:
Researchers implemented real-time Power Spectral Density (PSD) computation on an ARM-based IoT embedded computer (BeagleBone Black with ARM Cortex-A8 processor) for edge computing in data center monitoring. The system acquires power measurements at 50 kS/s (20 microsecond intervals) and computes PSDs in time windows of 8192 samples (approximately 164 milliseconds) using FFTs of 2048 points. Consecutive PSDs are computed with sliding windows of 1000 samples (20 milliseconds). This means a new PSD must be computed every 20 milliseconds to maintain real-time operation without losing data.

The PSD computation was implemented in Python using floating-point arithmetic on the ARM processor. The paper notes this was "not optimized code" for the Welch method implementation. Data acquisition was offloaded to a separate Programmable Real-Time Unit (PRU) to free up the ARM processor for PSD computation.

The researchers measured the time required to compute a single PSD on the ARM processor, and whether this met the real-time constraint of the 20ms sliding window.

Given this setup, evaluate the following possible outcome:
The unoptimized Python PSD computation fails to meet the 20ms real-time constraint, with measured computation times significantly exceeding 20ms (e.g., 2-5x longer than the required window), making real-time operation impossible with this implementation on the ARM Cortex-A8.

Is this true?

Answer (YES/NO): NO